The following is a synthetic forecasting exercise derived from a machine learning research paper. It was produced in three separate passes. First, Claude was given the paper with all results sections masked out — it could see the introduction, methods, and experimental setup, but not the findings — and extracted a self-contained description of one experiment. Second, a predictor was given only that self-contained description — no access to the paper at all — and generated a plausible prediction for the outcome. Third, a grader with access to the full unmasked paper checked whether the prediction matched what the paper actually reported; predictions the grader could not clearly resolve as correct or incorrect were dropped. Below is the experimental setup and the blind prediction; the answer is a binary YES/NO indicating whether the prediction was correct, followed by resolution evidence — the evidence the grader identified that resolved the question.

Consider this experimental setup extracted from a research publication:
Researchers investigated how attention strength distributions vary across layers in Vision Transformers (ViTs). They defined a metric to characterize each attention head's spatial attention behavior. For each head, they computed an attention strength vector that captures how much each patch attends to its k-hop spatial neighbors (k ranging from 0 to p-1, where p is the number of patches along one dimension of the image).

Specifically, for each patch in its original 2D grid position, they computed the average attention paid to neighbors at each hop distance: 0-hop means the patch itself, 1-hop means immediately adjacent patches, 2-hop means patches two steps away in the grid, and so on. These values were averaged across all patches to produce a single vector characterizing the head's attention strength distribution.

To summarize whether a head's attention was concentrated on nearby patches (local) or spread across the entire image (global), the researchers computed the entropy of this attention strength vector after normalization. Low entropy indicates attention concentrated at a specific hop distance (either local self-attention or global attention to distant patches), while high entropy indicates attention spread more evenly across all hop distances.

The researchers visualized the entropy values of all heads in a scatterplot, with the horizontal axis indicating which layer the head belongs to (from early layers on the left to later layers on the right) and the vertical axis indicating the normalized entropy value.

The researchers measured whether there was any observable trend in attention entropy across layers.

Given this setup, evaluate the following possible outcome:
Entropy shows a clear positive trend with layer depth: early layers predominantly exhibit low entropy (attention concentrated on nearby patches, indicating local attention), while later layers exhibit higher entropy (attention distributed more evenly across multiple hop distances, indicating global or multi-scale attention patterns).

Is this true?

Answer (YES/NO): NO